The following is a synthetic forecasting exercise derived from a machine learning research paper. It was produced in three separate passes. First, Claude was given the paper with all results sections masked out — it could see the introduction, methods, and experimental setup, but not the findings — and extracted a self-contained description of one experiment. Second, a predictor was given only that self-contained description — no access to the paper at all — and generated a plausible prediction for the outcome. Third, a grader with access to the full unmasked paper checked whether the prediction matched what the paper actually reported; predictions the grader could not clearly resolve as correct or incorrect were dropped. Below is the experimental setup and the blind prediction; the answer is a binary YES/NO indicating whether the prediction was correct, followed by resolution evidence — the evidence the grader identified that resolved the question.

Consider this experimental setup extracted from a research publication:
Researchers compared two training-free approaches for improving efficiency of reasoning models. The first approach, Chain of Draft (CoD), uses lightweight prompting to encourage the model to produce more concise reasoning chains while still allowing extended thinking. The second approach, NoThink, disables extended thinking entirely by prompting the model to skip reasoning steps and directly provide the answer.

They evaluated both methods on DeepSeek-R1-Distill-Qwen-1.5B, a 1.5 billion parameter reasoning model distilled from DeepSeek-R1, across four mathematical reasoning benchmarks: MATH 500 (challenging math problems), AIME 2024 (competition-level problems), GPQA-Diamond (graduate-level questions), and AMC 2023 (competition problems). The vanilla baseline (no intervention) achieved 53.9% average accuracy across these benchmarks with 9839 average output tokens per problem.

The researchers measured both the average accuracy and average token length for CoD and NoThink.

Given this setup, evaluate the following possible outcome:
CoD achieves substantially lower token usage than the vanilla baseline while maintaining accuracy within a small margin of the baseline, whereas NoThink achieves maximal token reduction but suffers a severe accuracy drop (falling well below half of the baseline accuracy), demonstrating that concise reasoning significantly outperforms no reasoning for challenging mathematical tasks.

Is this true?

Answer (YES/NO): NO